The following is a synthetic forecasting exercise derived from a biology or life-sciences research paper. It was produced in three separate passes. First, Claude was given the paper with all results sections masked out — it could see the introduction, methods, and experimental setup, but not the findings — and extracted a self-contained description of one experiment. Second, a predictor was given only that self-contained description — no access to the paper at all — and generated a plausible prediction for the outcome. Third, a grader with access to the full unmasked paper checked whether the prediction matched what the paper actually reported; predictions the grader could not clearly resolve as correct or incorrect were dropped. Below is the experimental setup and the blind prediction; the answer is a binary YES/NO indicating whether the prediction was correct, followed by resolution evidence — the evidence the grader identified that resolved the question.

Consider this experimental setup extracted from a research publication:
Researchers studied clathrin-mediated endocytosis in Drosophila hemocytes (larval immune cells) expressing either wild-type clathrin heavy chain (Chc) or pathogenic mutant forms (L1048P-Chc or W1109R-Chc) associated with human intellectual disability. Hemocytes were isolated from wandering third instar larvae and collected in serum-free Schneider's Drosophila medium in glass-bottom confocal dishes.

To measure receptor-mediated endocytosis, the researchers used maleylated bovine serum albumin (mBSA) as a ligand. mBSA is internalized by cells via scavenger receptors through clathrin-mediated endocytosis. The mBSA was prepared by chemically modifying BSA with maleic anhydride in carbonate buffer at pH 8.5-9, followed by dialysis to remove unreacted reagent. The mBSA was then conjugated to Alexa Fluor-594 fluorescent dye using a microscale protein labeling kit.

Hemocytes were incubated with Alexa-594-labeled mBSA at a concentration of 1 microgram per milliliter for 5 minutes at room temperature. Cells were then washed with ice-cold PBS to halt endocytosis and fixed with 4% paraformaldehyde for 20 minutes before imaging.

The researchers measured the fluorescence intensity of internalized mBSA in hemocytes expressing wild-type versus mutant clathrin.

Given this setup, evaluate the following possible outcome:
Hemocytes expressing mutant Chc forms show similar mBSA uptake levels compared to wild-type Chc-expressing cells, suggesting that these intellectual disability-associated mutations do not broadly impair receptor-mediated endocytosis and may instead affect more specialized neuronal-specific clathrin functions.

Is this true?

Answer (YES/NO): NO